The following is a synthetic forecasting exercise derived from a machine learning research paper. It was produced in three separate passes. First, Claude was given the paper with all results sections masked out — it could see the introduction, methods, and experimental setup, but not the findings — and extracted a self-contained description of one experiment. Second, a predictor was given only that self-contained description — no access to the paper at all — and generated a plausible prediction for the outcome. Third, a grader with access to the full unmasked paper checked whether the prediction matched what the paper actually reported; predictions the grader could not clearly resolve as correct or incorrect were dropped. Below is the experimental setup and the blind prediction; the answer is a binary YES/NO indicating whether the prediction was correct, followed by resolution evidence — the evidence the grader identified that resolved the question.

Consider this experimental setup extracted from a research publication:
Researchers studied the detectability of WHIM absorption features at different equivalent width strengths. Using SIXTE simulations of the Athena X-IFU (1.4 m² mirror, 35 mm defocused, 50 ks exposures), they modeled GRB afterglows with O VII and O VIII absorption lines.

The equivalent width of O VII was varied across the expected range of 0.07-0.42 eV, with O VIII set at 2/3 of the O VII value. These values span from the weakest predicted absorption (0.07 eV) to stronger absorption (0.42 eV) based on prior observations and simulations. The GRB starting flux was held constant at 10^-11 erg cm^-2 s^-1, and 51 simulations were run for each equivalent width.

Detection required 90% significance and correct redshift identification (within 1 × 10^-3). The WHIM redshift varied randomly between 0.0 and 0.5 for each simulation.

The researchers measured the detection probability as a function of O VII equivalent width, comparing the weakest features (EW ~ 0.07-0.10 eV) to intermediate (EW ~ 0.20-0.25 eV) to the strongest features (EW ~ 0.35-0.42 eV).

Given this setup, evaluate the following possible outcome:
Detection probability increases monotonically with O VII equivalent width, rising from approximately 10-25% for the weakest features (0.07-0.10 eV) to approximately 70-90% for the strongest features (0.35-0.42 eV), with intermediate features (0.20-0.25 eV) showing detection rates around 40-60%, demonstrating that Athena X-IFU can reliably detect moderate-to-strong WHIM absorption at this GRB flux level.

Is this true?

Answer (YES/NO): NO